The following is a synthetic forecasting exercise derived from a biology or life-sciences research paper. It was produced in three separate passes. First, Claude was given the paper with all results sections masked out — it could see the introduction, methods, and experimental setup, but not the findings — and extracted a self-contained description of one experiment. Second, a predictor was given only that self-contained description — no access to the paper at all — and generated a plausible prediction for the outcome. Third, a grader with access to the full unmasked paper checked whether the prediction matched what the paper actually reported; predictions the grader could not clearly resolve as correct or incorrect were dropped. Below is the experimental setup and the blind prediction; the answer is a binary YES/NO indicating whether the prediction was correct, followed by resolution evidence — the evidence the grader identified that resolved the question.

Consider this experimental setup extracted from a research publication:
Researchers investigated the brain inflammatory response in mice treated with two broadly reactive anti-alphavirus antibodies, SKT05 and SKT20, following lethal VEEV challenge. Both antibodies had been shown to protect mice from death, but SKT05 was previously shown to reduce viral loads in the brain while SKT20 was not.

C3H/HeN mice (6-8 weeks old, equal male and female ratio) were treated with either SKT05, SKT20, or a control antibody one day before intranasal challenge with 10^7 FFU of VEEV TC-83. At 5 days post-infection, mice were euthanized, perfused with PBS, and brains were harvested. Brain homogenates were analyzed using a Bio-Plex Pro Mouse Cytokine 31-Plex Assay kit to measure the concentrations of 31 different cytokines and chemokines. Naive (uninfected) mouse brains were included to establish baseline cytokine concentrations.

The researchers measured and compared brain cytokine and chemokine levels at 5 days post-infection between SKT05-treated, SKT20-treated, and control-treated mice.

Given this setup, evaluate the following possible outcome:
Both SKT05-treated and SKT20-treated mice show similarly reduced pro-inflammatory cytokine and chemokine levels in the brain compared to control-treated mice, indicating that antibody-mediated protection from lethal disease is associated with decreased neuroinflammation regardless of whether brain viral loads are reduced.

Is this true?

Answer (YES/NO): NO